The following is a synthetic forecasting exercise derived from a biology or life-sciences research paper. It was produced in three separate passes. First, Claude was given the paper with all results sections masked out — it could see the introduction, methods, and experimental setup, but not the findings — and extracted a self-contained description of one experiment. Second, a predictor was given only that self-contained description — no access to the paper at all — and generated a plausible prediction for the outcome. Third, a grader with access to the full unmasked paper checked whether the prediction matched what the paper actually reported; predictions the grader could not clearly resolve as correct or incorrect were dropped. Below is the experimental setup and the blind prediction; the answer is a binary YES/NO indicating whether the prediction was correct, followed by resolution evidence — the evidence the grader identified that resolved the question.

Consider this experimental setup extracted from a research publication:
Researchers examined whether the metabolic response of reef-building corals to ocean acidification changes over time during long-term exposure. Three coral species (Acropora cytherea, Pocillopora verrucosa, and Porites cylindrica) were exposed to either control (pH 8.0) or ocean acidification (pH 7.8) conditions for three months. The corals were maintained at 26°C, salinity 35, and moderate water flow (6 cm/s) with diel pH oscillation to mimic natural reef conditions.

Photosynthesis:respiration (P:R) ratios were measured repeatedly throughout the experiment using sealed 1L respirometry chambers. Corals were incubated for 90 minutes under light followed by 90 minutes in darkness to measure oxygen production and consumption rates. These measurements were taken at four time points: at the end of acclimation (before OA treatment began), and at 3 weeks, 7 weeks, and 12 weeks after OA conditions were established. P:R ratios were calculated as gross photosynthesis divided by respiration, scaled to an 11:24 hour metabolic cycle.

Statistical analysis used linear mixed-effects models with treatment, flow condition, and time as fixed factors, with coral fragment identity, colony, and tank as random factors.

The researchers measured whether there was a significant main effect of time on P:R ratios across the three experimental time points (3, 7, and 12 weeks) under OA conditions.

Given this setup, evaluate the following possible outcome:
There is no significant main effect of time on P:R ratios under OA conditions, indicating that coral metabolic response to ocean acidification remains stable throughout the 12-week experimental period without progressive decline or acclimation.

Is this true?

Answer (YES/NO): NO